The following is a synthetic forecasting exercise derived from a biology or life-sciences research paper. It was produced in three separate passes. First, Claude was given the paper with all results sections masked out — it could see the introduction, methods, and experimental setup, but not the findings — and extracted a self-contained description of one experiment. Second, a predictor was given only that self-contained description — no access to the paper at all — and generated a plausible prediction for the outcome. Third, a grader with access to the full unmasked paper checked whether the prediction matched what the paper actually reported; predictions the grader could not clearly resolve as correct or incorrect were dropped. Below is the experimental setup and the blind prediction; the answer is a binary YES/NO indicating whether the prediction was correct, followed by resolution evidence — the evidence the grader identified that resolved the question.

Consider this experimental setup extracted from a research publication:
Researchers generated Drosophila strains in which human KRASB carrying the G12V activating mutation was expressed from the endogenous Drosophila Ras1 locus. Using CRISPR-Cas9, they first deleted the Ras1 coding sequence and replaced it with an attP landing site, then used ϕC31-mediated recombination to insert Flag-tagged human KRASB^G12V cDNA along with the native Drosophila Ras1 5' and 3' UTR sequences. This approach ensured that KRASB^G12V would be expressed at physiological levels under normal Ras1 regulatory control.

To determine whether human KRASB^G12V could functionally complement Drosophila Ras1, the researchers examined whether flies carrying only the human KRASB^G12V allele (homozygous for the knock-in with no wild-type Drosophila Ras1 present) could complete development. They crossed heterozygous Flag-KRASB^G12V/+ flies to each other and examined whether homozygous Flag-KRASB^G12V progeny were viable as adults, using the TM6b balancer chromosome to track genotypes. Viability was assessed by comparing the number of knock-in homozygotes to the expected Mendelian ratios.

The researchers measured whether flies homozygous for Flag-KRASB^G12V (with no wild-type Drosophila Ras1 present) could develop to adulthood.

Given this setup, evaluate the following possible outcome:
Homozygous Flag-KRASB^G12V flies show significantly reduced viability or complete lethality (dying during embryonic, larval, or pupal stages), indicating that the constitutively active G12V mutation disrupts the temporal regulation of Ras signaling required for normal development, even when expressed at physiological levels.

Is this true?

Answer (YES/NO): YES